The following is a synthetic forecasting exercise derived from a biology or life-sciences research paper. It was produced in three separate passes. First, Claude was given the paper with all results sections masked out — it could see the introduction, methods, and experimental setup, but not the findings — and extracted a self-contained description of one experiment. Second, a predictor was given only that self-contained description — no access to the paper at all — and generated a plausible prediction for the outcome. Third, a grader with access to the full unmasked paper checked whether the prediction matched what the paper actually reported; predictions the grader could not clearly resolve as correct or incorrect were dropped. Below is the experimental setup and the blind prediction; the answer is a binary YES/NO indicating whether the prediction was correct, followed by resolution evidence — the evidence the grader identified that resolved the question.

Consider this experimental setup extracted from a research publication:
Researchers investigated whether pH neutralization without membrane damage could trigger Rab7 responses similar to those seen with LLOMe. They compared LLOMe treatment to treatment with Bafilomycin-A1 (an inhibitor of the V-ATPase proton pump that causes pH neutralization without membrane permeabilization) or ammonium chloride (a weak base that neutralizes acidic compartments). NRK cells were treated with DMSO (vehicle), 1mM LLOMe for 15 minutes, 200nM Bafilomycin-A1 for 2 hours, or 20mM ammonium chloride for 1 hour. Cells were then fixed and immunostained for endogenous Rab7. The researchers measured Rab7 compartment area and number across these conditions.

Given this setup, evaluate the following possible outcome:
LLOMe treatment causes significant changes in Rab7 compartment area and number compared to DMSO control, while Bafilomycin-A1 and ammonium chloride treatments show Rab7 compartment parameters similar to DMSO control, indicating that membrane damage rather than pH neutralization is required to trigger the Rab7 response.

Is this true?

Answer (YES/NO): NO